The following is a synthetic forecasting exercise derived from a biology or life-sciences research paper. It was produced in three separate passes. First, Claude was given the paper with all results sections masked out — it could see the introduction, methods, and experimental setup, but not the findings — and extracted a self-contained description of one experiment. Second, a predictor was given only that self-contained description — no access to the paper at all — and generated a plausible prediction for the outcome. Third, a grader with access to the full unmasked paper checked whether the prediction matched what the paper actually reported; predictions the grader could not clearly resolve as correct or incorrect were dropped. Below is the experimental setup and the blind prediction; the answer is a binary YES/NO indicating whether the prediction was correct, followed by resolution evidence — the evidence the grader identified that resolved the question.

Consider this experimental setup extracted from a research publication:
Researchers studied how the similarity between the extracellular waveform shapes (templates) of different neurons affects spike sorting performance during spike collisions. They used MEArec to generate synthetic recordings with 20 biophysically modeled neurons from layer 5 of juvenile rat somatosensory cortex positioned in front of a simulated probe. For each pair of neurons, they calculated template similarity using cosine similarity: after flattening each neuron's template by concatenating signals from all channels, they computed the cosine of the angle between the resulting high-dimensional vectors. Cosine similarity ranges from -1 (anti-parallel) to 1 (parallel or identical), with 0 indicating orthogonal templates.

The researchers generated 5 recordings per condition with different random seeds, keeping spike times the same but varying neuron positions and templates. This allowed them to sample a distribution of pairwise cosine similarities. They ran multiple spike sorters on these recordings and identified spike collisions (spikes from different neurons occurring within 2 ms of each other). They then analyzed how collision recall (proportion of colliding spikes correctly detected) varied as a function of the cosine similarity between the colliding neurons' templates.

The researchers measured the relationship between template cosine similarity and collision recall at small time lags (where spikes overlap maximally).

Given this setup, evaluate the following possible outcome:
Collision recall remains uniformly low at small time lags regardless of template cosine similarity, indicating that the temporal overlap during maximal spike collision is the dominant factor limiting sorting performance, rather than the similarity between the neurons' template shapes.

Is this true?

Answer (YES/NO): NO